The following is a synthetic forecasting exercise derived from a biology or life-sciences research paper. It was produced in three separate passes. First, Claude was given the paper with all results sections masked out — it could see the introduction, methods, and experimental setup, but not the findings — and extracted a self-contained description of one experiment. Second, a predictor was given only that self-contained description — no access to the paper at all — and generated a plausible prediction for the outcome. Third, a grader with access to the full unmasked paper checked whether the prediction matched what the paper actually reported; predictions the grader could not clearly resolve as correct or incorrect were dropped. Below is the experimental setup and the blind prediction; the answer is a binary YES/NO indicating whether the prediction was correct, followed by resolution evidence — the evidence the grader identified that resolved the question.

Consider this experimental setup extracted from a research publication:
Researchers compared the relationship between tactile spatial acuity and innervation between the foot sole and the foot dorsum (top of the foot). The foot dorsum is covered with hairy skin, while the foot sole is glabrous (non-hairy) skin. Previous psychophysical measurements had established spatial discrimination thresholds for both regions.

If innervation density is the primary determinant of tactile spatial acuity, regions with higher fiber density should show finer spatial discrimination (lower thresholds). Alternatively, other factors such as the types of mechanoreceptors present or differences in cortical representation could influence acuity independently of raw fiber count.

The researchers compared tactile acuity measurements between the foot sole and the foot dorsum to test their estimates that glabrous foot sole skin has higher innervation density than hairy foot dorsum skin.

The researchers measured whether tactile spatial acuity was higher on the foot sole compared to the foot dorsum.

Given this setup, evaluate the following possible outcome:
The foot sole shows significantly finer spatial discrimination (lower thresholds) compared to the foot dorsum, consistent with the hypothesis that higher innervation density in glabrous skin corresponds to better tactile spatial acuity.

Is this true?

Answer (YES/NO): YES